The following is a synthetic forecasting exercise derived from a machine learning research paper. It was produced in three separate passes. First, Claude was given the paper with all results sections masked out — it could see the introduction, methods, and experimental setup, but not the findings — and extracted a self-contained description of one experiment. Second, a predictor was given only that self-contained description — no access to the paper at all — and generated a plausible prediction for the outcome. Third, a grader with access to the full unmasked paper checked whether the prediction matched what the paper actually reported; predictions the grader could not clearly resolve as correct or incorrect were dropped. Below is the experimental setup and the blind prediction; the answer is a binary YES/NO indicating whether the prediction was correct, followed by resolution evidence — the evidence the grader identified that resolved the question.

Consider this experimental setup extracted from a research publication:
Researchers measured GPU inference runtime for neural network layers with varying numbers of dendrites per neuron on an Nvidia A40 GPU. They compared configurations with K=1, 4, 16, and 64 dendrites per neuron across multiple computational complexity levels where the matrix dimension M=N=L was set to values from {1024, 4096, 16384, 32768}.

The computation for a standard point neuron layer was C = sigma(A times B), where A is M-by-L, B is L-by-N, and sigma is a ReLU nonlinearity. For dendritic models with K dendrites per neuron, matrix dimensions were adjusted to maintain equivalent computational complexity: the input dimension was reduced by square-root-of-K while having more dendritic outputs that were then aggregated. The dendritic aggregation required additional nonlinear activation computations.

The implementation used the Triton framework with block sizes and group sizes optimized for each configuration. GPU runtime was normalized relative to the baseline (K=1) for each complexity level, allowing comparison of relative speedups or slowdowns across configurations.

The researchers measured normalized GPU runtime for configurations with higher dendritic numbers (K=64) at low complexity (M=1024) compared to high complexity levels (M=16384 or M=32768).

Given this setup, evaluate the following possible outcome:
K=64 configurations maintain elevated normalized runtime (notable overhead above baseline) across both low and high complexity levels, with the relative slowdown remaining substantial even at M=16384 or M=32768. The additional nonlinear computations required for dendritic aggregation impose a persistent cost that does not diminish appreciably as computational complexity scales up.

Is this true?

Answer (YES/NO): NO